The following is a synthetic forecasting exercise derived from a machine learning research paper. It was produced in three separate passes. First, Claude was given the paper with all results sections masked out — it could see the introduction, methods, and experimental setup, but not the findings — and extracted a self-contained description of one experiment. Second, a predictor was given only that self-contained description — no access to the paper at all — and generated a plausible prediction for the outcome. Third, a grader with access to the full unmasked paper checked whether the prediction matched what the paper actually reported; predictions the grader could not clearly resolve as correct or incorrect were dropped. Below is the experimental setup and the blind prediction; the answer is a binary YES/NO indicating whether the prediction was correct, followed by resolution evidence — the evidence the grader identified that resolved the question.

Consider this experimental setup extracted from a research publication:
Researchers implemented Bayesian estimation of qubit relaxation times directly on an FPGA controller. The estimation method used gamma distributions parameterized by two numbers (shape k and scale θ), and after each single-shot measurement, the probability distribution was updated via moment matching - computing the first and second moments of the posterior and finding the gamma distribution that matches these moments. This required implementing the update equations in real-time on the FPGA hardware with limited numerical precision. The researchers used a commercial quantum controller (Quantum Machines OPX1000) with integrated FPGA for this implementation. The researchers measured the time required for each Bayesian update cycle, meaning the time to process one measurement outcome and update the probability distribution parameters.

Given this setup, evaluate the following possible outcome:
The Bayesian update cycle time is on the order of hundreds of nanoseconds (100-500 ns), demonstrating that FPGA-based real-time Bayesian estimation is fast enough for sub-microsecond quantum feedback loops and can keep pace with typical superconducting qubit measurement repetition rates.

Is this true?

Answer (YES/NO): NO